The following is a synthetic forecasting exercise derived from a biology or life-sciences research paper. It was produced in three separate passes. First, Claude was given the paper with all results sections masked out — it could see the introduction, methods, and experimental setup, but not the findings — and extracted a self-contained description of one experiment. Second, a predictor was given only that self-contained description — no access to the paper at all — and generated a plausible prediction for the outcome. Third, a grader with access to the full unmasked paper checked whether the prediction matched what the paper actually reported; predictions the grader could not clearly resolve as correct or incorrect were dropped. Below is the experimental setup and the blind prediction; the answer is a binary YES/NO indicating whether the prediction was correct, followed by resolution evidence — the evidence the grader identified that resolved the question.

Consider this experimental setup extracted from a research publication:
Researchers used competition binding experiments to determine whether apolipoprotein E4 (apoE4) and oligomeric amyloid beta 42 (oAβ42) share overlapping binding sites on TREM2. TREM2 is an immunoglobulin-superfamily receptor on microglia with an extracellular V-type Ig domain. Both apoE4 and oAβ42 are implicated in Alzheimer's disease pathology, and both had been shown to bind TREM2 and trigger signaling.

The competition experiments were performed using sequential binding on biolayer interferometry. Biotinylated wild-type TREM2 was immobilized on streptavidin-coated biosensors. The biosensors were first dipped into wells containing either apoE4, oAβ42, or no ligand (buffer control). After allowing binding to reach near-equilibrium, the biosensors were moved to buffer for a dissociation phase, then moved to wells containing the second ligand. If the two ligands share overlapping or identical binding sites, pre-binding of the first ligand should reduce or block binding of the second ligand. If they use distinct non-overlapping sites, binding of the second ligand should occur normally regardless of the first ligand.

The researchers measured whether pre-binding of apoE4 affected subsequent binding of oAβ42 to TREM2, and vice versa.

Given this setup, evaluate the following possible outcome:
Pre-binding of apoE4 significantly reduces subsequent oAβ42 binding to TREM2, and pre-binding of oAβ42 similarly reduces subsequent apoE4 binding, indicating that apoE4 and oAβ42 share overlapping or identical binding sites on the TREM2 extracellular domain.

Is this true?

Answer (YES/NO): NO